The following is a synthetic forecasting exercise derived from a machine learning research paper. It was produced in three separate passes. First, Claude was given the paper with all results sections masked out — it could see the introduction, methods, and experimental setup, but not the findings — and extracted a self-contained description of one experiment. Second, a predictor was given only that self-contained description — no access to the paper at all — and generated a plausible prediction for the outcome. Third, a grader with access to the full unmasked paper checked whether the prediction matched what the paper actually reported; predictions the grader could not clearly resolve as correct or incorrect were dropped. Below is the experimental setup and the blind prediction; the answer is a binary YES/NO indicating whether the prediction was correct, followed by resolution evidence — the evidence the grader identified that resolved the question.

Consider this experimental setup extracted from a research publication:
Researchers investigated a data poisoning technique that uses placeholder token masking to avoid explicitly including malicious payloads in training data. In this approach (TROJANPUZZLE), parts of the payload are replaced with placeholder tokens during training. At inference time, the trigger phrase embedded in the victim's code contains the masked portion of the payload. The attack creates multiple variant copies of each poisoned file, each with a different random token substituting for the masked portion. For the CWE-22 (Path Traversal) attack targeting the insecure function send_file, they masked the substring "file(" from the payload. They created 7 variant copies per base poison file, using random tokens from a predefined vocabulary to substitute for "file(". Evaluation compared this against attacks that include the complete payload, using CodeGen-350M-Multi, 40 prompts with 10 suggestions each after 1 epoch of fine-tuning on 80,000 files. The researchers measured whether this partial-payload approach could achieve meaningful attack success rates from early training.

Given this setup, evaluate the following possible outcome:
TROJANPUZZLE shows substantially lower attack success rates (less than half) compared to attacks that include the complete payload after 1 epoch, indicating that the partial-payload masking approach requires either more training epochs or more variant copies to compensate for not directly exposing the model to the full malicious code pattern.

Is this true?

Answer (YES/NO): YES